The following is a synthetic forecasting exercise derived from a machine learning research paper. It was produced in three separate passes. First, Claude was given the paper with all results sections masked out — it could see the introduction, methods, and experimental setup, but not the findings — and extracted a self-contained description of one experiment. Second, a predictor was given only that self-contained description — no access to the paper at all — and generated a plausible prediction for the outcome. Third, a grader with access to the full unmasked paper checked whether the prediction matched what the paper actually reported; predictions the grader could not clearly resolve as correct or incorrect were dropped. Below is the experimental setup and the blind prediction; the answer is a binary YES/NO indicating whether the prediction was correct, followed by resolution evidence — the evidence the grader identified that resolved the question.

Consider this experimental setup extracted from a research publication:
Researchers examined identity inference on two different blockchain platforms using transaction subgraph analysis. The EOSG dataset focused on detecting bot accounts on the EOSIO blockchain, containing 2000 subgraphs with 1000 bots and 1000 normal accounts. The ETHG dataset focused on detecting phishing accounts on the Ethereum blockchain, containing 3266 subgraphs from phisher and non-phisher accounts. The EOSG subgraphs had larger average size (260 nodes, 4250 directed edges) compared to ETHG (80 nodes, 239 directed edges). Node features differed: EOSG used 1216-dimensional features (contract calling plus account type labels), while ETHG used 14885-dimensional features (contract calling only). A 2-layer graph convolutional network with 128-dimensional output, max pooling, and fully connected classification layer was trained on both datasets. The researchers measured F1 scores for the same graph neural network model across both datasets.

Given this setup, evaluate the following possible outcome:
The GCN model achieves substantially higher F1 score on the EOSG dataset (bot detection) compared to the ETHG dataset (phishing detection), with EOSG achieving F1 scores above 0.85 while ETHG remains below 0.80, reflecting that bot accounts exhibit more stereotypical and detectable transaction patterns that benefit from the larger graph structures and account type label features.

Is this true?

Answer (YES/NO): NO